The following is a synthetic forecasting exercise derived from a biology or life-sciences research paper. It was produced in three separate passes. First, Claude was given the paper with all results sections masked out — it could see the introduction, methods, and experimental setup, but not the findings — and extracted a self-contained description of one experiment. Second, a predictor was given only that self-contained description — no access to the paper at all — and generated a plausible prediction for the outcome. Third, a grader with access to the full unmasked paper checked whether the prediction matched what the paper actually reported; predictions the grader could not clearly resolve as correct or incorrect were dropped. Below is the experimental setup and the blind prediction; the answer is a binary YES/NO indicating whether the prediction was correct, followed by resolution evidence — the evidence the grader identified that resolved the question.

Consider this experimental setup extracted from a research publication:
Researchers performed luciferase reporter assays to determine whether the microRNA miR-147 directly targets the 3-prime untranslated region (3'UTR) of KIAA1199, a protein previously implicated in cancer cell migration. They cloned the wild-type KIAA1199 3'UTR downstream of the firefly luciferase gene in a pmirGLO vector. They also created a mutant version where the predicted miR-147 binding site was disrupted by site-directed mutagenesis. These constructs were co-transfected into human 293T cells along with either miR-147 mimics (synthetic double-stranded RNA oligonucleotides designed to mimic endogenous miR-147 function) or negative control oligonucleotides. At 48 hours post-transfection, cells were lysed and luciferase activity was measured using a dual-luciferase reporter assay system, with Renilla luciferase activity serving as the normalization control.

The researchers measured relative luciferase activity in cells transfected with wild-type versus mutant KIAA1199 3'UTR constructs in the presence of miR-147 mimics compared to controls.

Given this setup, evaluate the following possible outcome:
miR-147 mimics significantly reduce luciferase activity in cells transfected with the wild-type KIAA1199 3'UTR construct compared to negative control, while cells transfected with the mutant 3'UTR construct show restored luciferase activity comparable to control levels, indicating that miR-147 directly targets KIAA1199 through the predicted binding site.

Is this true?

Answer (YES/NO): YES